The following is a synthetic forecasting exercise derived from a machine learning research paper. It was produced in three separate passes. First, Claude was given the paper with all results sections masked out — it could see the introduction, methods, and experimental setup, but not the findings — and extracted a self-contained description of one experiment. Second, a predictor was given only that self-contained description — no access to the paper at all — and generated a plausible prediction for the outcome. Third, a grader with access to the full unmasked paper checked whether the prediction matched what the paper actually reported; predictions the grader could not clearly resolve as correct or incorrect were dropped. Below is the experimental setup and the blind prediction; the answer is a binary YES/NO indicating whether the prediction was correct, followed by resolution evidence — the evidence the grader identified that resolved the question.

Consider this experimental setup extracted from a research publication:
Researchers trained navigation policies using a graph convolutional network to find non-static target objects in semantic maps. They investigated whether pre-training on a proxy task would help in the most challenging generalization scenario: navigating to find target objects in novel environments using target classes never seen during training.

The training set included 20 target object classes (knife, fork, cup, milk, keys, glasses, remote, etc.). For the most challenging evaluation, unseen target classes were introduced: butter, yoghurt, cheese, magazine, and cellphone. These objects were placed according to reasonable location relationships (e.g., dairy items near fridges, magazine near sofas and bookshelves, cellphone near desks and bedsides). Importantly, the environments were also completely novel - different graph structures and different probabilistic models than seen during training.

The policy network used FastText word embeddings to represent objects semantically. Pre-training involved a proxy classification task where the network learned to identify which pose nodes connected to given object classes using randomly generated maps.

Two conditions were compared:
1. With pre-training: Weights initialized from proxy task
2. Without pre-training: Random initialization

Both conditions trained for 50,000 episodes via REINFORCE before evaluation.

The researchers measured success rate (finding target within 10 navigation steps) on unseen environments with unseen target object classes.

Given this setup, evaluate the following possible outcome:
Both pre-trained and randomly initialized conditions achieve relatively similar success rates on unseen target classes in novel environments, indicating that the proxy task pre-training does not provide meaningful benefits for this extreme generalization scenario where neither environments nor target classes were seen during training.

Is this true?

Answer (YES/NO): NO